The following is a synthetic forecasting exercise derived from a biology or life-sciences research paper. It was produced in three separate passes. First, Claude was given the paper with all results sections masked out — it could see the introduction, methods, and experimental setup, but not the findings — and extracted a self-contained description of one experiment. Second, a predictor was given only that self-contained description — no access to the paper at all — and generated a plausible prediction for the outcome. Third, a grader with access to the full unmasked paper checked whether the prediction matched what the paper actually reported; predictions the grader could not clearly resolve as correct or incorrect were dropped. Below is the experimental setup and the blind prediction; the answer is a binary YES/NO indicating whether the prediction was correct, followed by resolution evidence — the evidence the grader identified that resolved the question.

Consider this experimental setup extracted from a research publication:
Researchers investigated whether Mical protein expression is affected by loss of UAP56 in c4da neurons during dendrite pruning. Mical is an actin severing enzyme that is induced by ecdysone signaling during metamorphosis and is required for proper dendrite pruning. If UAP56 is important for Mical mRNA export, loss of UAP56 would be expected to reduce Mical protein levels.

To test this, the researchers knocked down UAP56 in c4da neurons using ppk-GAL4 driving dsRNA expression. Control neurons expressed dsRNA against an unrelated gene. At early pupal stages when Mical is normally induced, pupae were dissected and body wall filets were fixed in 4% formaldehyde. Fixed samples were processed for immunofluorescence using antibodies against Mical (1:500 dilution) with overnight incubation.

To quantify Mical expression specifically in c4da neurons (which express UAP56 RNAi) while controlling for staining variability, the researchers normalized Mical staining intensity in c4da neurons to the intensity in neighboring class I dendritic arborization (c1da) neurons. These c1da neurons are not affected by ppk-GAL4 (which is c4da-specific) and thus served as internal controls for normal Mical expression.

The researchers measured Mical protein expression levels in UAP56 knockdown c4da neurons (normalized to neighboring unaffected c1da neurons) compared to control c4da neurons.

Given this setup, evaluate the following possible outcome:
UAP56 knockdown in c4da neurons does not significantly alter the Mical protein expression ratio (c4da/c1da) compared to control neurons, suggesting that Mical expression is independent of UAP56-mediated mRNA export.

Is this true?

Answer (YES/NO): NO